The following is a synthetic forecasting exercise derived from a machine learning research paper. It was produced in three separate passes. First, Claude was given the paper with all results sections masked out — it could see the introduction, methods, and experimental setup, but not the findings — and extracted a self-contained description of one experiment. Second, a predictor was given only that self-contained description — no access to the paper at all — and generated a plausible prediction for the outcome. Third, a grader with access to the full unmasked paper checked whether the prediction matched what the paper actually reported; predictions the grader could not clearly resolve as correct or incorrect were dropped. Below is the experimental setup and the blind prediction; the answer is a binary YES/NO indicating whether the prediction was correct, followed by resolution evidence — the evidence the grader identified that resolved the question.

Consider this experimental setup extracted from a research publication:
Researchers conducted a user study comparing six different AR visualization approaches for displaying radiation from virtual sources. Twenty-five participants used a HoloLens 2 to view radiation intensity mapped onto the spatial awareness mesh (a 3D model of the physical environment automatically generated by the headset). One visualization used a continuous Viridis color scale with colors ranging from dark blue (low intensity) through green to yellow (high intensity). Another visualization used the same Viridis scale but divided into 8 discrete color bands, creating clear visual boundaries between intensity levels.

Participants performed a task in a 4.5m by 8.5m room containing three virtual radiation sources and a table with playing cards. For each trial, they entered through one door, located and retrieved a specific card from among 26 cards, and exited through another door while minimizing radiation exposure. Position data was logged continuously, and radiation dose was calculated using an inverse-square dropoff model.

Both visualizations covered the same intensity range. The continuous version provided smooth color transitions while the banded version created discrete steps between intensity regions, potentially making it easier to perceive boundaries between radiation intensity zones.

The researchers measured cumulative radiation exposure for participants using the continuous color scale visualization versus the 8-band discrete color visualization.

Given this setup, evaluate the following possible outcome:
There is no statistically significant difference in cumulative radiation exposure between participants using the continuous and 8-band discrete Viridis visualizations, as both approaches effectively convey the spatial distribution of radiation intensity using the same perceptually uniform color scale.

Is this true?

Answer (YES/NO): YES